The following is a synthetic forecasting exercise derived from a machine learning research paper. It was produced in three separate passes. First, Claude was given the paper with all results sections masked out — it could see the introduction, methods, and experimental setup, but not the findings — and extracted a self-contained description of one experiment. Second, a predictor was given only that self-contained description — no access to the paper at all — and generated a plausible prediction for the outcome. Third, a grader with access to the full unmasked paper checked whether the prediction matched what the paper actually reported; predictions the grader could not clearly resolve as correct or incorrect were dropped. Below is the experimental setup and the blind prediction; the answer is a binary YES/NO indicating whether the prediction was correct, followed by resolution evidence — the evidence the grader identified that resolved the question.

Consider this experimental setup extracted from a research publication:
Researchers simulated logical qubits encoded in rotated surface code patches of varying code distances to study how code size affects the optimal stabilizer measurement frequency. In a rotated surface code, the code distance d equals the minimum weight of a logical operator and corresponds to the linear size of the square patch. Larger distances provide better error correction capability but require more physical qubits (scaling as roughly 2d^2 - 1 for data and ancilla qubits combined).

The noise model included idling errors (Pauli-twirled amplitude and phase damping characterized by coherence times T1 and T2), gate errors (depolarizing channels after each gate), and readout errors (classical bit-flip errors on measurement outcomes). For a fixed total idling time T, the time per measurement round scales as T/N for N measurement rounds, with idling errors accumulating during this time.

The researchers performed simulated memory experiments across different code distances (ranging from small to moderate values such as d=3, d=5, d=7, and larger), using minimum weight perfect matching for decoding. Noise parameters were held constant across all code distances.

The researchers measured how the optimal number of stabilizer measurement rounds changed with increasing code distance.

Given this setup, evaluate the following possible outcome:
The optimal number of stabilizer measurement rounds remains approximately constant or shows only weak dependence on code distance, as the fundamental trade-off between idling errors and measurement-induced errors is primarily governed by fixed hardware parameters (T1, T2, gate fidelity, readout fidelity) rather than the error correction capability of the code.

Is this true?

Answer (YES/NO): NO